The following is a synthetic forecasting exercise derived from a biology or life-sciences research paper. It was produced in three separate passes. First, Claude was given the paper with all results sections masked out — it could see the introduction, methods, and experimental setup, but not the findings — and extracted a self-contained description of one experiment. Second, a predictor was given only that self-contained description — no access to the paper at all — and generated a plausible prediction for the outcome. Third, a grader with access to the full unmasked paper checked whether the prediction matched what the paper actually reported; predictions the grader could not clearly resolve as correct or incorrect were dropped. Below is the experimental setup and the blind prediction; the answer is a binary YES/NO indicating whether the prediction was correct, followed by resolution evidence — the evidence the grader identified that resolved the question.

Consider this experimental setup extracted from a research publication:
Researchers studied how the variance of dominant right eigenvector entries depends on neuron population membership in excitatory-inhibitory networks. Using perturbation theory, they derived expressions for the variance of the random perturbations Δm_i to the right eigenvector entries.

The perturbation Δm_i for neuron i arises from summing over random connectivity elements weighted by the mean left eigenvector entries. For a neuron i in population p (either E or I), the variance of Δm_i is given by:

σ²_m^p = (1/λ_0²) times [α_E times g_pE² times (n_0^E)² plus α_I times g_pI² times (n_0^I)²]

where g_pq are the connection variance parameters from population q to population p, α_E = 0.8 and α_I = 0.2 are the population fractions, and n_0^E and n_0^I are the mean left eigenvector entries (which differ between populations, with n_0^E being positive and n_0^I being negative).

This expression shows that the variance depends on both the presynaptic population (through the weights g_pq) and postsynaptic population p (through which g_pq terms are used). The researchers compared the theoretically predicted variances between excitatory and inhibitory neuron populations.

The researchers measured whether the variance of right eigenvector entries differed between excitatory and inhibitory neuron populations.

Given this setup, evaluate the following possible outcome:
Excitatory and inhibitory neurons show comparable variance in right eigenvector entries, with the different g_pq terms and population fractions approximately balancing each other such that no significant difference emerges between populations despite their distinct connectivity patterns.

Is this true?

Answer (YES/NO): NO